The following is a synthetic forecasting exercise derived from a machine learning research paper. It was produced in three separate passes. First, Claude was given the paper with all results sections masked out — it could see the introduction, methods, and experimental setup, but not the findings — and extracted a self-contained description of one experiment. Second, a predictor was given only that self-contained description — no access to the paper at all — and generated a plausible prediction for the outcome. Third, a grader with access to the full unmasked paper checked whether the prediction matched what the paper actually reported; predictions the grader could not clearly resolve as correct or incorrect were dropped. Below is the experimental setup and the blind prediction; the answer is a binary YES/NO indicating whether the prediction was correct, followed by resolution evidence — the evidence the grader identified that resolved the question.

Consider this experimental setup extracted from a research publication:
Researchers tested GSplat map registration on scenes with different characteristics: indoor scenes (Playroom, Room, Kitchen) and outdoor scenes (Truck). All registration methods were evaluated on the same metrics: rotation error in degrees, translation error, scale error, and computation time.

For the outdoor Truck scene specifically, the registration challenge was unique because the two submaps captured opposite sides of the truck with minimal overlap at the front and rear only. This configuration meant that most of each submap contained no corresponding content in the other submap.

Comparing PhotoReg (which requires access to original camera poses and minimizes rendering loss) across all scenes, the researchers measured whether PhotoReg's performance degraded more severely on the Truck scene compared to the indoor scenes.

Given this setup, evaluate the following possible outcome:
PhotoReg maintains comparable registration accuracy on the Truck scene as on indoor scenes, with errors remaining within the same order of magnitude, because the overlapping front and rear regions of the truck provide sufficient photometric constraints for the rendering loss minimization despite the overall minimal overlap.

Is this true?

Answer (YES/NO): NO